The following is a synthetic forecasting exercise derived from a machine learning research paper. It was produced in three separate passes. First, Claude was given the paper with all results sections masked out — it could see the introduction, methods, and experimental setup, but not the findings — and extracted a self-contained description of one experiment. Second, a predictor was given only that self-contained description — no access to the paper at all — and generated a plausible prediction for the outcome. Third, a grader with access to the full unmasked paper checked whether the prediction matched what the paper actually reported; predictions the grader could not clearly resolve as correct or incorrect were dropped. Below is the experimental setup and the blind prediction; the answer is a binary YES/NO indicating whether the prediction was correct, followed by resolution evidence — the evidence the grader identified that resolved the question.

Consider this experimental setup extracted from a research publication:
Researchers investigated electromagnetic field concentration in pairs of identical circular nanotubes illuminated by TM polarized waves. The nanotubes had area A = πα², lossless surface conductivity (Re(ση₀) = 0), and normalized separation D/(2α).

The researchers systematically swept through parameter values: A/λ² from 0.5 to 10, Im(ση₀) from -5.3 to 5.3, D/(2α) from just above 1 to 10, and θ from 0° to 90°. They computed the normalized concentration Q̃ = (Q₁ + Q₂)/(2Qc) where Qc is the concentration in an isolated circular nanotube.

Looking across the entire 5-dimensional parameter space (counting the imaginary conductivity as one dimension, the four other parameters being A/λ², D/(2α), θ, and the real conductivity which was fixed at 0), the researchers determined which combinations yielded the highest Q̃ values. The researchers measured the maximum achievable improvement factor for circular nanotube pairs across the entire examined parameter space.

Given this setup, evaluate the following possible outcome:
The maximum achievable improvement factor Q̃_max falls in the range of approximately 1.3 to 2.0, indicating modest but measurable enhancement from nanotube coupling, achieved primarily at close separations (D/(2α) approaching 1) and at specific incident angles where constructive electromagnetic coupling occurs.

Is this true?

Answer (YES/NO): NO